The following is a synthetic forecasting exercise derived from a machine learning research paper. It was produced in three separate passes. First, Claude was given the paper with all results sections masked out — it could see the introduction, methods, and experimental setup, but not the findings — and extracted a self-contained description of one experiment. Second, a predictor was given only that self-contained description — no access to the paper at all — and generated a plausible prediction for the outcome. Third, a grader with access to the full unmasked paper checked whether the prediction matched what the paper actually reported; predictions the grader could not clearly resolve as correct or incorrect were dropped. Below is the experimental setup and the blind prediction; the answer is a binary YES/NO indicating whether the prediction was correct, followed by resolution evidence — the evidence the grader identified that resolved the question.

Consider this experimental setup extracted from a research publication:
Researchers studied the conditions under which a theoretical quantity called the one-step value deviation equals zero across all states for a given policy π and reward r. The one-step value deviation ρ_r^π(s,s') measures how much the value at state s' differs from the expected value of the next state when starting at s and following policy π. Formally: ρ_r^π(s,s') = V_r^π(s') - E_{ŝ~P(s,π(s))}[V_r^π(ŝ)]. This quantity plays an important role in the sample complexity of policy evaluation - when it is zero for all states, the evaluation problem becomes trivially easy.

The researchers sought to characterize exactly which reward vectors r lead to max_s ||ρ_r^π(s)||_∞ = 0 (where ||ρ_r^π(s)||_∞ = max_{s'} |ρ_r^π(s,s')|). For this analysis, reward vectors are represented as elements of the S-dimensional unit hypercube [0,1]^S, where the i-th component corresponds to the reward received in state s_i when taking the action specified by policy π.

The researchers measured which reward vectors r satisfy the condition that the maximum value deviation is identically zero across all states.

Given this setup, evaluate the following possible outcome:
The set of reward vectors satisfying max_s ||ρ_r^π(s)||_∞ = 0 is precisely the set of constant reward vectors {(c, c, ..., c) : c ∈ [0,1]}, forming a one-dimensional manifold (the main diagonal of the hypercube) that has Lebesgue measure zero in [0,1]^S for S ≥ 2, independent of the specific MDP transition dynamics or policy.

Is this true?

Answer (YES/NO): YES